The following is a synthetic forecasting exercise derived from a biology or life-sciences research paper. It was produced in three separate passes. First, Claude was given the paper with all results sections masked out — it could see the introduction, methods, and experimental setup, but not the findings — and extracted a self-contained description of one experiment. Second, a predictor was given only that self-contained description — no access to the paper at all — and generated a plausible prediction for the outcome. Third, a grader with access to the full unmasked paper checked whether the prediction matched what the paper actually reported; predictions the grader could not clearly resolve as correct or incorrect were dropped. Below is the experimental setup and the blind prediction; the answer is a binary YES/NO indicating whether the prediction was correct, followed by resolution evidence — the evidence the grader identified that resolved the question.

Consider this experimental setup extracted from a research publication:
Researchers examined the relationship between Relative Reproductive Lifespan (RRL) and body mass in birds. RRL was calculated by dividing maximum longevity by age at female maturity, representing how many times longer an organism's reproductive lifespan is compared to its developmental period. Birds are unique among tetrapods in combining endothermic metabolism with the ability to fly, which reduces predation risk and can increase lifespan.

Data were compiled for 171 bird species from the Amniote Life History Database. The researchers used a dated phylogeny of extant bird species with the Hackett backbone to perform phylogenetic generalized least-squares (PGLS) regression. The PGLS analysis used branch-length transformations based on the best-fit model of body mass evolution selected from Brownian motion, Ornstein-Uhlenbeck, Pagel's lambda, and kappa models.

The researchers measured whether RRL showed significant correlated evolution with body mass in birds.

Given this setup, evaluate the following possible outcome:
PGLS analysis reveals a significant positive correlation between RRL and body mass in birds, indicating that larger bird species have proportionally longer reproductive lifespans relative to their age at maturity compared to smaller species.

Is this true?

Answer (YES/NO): NO